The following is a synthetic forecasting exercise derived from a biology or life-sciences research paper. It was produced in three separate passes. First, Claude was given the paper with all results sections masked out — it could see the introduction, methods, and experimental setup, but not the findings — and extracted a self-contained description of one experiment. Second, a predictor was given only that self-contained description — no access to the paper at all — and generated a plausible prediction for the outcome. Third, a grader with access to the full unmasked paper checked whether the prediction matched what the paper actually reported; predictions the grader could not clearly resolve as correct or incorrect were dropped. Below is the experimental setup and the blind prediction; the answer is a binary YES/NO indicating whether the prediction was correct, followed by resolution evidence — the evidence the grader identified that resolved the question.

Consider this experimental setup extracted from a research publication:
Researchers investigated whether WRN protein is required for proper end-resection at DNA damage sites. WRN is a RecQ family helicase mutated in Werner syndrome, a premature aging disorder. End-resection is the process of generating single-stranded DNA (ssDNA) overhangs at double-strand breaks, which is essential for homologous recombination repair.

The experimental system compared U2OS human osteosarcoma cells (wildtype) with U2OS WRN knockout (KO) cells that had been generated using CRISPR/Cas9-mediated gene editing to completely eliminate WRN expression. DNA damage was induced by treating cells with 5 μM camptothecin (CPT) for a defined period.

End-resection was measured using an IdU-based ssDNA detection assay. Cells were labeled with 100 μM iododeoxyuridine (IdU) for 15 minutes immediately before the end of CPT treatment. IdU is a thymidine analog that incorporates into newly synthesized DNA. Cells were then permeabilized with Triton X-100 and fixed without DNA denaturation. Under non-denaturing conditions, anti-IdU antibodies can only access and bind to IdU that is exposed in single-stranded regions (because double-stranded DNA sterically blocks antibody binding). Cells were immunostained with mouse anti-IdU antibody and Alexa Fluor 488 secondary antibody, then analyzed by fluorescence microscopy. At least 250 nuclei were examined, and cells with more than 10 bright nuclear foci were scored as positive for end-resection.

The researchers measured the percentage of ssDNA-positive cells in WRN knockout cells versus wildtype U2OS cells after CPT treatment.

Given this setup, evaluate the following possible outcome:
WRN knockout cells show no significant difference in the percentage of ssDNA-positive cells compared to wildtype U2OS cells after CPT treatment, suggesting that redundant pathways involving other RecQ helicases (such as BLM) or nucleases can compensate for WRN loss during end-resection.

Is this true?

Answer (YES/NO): NO